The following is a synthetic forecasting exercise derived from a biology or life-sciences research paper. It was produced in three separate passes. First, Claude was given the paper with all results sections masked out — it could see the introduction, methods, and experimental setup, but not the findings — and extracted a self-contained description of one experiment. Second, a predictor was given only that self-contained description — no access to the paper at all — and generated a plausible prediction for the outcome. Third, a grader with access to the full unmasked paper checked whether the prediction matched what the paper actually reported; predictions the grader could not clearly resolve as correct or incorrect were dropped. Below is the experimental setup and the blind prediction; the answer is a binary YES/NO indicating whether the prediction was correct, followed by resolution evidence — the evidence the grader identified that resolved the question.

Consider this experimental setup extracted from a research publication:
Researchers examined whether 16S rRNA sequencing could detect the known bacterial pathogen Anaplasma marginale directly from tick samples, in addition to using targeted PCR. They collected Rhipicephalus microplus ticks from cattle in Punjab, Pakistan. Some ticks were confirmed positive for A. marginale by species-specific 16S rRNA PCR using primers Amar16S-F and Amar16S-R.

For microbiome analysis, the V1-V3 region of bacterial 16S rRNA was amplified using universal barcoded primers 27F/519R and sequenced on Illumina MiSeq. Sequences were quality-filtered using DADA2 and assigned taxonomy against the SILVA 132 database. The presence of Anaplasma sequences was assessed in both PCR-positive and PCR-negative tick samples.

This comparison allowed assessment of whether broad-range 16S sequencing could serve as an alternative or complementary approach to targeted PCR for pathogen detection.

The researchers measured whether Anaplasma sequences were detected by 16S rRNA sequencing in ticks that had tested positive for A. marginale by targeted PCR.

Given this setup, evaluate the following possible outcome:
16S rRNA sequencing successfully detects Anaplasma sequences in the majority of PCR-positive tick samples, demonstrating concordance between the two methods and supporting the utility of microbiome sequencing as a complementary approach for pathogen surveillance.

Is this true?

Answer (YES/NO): NO